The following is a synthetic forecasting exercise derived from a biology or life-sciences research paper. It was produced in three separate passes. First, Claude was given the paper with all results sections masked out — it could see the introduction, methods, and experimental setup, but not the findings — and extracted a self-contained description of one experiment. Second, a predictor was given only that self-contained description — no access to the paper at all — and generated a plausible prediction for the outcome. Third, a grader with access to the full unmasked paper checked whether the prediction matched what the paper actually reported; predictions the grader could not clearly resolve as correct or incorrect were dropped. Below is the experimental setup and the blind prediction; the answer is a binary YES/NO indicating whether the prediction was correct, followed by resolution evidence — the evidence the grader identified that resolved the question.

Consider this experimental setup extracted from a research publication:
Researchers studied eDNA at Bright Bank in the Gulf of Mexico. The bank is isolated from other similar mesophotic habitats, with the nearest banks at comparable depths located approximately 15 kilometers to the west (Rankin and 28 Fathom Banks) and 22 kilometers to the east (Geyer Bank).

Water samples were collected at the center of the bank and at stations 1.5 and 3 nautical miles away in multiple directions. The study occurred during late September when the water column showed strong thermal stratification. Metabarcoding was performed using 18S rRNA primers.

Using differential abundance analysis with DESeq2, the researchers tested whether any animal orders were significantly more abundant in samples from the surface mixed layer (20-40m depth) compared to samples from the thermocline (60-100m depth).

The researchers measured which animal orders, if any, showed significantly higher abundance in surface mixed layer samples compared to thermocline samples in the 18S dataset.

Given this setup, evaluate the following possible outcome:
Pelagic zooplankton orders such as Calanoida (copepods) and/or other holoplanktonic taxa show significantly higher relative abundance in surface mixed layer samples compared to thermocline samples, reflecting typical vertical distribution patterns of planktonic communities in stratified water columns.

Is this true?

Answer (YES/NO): YES